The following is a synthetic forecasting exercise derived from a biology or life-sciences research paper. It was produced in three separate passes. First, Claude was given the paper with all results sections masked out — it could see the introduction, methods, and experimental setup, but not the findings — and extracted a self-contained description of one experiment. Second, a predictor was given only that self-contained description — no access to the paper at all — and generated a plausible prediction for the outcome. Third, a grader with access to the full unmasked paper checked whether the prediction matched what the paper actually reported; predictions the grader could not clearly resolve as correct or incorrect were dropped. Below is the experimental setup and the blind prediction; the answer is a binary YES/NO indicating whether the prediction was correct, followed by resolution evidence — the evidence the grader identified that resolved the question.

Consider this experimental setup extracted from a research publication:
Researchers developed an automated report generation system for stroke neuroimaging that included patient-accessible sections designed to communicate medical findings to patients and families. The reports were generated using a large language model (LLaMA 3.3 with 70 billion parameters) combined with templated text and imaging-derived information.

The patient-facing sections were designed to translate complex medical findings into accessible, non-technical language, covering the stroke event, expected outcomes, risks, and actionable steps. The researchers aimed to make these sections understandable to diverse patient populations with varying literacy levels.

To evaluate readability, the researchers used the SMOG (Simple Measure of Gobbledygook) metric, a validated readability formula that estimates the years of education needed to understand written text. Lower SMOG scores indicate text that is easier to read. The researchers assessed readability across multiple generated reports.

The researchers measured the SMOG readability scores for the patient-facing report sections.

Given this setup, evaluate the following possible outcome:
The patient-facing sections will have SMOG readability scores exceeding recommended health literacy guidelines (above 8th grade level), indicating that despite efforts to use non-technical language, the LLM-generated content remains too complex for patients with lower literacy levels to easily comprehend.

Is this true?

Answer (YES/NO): NO